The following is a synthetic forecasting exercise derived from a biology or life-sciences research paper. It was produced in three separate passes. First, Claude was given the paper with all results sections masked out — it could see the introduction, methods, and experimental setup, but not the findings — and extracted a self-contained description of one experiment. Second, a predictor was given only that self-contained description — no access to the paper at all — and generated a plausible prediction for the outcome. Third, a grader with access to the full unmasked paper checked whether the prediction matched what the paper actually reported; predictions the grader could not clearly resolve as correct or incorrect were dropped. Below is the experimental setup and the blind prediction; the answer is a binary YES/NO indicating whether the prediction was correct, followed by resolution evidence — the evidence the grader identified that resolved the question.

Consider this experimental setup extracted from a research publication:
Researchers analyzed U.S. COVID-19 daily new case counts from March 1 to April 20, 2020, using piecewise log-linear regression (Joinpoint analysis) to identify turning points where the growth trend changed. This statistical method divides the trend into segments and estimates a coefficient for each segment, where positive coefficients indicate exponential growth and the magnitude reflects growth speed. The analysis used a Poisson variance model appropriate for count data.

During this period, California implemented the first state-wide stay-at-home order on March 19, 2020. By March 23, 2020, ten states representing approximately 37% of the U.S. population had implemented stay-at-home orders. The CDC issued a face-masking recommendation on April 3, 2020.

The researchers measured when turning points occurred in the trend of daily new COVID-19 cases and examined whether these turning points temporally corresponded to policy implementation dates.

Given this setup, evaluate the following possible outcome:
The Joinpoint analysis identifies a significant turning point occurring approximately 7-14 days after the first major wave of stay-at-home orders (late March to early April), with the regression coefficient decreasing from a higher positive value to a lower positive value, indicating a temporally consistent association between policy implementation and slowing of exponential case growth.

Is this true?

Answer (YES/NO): NO